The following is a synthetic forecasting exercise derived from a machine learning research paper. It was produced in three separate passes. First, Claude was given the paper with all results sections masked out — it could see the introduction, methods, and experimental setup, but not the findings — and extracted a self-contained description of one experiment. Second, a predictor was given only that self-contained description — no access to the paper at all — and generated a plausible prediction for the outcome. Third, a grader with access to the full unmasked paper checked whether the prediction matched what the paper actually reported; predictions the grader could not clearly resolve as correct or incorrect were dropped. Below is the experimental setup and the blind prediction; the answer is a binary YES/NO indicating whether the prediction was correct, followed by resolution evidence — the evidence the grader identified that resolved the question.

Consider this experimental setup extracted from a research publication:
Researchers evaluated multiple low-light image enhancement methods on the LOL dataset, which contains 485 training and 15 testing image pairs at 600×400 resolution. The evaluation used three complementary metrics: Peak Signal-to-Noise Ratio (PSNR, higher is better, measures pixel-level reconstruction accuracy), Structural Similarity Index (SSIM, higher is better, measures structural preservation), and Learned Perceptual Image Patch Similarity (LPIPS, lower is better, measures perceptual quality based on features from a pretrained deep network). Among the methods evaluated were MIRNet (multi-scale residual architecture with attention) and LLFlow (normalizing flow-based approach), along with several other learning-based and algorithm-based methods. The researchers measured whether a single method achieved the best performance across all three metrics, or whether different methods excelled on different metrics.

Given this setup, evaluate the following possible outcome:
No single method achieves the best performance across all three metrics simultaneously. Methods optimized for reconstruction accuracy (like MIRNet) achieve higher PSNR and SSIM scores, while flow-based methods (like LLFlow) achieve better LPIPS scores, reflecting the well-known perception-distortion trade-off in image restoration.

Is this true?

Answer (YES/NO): NO